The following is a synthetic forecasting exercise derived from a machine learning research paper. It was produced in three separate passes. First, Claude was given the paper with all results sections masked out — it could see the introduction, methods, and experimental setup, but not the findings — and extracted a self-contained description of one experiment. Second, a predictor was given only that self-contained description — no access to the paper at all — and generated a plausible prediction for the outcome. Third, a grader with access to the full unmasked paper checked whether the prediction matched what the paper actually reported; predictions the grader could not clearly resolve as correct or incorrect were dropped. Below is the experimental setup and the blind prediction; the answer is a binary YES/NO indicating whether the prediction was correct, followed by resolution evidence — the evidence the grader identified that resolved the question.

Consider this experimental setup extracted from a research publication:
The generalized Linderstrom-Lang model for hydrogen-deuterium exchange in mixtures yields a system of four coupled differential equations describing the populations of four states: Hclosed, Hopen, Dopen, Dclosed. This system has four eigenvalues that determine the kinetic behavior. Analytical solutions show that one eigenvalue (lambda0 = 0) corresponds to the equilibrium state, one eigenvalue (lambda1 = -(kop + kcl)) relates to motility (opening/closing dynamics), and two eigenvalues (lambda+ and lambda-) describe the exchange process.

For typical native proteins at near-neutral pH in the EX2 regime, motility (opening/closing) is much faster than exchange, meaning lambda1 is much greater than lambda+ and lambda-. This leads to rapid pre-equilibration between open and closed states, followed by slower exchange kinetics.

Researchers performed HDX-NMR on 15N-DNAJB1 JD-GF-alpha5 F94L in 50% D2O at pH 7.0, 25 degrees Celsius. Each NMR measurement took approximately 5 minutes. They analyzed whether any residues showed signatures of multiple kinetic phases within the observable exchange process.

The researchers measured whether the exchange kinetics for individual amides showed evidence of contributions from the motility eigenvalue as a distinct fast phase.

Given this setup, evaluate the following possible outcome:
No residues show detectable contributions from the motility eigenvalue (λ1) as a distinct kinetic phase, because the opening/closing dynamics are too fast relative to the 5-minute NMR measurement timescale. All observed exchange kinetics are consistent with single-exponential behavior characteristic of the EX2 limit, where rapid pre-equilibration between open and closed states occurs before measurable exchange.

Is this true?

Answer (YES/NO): YES